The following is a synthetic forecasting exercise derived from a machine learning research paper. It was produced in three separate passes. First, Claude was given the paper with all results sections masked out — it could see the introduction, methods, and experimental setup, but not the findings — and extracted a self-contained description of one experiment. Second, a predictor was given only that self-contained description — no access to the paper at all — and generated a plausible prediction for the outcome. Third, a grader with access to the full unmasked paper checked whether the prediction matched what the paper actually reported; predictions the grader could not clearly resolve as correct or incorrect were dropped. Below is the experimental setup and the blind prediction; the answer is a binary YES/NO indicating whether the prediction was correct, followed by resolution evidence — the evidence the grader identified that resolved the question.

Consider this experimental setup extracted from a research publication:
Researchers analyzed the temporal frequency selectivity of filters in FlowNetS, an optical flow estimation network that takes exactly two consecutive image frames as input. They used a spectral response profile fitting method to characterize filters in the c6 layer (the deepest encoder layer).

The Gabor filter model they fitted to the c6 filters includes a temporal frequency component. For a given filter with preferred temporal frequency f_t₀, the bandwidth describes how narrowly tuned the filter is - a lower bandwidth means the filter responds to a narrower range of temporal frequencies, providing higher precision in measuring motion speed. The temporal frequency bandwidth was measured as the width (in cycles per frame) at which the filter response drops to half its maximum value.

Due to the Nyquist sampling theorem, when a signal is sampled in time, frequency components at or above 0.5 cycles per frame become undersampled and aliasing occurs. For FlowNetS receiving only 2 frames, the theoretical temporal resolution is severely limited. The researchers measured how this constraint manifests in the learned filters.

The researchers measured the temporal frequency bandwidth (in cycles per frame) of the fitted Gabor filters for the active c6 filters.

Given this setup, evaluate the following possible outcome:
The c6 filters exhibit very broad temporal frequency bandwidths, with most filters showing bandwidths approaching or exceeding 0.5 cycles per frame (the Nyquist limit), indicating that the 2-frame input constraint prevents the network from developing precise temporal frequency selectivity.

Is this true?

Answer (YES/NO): NO